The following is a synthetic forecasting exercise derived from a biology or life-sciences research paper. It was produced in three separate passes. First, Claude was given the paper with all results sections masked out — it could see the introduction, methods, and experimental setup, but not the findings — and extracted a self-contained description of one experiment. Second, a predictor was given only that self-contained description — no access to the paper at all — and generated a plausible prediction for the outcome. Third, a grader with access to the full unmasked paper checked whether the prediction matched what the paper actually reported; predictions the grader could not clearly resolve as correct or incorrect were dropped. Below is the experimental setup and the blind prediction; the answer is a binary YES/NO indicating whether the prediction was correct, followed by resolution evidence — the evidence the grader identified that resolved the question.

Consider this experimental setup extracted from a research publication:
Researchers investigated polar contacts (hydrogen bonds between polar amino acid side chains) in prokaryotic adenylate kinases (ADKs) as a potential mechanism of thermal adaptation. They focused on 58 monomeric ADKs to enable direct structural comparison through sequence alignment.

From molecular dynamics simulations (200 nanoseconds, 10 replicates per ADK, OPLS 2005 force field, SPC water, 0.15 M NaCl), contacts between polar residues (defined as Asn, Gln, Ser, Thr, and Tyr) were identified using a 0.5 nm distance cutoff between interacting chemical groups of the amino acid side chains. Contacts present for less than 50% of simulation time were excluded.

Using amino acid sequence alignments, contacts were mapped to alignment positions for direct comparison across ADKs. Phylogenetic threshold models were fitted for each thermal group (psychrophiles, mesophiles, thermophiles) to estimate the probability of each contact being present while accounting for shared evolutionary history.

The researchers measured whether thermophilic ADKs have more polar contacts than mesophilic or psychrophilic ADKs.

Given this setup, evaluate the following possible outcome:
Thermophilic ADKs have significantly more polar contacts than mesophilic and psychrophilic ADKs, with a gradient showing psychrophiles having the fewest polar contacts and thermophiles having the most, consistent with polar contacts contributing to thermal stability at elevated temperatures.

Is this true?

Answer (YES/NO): NO